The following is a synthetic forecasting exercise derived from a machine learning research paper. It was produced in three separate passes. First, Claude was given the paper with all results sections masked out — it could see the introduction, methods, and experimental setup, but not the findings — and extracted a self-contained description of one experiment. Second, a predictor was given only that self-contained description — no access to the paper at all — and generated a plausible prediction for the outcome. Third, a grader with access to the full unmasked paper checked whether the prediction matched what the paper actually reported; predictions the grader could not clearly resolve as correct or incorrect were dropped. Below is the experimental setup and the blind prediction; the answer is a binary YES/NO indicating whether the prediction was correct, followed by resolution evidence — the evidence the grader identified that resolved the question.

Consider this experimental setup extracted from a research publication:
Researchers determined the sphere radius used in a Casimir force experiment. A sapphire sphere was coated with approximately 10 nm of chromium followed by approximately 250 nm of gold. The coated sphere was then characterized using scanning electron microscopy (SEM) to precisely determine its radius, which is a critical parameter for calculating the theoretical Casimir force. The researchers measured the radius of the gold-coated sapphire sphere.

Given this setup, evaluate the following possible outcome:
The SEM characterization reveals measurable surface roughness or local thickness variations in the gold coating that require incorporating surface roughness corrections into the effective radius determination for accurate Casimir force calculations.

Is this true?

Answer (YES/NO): NO